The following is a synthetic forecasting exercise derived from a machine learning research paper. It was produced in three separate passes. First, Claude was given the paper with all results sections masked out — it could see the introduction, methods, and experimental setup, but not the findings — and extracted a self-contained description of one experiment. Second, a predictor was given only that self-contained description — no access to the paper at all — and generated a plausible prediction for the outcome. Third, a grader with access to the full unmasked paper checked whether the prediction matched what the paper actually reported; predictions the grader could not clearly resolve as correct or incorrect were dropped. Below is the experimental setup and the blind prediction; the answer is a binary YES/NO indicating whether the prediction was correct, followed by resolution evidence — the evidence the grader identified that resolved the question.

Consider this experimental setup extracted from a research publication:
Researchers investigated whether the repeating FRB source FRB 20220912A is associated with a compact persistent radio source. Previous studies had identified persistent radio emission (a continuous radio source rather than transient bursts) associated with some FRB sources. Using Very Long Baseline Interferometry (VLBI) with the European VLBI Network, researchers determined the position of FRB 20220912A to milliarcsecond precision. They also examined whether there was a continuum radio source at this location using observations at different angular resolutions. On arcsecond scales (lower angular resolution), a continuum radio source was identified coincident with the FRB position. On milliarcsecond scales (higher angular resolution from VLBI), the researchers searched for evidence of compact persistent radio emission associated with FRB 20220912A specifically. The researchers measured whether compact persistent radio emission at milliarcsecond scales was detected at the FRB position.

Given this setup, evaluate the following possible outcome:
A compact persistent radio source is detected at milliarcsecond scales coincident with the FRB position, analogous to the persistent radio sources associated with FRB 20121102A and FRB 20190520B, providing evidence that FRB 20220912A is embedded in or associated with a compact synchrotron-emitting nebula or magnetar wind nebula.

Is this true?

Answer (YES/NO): NO